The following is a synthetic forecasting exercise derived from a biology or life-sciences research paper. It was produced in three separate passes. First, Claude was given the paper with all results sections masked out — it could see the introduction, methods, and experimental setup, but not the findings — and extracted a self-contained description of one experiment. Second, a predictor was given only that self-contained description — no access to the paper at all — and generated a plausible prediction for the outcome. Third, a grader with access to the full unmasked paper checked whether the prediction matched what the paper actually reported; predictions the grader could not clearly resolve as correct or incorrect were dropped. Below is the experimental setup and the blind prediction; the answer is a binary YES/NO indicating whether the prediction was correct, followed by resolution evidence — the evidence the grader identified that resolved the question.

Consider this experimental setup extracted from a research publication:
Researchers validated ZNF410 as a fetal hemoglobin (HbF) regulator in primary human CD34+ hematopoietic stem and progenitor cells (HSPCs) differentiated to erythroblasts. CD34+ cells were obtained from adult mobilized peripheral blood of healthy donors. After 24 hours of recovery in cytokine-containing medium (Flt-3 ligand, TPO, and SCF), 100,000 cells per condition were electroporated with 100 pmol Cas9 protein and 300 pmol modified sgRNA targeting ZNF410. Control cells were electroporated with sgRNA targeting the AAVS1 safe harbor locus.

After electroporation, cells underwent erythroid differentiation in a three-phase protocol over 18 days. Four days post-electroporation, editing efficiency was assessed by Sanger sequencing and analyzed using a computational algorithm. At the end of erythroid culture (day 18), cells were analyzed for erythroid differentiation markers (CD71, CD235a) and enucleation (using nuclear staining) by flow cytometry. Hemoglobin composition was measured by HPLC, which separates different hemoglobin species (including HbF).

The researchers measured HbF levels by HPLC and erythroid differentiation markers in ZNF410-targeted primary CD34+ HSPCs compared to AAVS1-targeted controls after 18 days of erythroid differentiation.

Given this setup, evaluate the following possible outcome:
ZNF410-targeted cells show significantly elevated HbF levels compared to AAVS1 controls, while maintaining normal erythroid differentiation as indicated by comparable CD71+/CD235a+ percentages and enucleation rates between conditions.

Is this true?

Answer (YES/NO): YES